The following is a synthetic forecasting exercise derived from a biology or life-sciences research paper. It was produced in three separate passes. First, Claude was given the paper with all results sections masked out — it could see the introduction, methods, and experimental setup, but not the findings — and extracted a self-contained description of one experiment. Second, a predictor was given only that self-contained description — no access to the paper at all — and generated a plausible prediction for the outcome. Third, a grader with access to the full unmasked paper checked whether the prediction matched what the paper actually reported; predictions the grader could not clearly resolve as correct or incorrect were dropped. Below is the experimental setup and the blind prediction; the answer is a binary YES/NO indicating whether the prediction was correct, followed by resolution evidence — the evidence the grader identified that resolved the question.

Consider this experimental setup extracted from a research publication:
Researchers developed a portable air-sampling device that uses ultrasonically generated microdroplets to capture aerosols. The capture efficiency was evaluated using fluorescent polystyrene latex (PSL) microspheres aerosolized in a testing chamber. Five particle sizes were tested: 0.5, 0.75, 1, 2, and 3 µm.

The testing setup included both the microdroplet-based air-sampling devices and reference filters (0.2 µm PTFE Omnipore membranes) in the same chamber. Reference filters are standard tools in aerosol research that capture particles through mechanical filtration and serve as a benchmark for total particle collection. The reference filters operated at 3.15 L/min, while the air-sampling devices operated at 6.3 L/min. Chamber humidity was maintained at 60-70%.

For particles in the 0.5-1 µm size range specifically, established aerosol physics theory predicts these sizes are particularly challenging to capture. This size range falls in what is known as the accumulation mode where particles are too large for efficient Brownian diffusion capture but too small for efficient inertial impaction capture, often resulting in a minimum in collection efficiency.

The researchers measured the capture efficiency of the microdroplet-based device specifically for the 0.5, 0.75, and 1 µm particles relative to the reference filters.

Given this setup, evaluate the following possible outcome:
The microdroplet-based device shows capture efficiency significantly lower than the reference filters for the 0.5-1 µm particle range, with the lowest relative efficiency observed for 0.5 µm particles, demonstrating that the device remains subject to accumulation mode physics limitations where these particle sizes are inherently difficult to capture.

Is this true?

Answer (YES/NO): NO